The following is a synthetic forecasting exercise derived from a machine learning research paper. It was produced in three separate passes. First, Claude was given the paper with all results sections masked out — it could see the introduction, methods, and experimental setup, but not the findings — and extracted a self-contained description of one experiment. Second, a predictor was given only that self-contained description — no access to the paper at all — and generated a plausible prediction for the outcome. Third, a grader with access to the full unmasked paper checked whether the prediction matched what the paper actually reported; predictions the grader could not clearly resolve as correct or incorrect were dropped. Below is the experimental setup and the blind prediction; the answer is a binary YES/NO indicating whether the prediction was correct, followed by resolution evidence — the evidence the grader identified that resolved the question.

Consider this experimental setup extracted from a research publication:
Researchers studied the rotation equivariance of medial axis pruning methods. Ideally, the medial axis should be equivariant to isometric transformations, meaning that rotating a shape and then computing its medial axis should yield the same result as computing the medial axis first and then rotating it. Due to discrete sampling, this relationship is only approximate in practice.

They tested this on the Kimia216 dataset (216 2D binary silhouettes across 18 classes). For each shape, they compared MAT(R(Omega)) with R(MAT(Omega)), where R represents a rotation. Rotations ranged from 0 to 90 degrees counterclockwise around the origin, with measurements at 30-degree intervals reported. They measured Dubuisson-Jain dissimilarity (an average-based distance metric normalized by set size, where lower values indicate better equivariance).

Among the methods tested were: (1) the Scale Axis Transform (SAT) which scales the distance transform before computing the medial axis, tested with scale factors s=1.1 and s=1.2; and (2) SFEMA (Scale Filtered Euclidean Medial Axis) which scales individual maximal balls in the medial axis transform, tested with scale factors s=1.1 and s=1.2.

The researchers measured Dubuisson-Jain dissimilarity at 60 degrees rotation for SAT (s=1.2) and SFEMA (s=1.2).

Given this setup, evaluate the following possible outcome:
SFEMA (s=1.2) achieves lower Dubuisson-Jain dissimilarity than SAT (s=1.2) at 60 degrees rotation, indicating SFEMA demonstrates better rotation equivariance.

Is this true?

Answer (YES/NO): YES